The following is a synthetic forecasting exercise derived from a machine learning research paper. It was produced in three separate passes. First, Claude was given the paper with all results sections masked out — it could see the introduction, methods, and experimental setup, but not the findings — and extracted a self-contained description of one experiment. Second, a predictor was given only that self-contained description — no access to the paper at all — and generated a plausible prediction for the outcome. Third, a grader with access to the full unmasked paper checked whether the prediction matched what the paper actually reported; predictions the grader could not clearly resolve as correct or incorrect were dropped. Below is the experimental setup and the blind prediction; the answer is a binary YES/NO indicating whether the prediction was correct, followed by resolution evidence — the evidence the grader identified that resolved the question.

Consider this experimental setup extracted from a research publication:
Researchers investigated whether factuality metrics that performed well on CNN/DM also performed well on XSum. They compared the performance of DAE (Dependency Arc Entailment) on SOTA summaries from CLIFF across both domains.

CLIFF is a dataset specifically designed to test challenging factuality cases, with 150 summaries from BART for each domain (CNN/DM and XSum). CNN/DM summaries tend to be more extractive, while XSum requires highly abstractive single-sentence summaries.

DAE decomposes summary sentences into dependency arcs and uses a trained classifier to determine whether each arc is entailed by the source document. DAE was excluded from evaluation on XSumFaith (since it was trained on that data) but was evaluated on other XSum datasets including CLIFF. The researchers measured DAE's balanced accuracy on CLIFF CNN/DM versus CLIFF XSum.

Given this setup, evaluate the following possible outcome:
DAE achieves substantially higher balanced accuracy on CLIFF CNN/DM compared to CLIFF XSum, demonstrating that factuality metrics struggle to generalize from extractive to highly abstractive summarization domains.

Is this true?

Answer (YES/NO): NO